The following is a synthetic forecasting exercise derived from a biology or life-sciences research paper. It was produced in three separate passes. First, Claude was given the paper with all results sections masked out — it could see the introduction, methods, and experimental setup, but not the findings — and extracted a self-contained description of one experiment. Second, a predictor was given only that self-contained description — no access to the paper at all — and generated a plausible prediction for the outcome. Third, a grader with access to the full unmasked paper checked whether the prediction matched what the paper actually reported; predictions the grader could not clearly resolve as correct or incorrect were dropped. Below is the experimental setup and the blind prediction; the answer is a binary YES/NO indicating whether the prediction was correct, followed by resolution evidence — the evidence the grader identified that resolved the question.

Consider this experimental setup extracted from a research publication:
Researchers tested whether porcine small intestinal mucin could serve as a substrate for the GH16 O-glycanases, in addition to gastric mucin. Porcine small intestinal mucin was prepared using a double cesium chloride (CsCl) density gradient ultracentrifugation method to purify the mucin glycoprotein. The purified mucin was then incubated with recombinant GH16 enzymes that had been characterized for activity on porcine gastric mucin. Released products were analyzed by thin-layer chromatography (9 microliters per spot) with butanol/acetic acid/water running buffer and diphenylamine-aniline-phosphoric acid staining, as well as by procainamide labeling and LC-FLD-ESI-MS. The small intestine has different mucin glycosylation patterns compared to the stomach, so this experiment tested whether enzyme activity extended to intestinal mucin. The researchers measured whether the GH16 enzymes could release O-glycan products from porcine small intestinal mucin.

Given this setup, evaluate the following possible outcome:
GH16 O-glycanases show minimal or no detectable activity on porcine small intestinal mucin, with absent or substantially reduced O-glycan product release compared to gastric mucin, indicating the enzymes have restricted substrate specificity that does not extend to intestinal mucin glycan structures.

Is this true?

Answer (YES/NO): NO